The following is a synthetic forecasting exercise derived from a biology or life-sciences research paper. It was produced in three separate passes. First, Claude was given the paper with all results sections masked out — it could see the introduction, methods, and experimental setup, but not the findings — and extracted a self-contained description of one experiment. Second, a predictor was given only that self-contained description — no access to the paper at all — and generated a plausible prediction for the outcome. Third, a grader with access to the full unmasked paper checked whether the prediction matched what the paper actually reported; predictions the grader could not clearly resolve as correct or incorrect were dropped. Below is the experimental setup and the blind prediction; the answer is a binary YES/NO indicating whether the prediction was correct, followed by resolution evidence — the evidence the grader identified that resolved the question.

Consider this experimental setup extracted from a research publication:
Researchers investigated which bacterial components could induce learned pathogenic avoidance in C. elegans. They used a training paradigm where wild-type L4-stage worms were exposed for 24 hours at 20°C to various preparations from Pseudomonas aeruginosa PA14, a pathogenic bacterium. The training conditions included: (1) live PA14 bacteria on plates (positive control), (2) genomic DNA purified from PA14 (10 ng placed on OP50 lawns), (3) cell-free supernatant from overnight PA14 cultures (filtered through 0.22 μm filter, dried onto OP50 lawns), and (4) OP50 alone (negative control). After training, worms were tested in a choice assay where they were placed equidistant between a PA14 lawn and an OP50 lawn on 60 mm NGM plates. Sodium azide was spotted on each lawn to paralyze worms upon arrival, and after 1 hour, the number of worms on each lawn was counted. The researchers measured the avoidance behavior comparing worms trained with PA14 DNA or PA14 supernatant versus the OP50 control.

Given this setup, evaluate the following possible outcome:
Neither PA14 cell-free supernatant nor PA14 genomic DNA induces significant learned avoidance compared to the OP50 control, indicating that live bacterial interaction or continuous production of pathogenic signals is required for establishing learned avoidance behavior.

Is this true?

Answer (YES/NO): NO